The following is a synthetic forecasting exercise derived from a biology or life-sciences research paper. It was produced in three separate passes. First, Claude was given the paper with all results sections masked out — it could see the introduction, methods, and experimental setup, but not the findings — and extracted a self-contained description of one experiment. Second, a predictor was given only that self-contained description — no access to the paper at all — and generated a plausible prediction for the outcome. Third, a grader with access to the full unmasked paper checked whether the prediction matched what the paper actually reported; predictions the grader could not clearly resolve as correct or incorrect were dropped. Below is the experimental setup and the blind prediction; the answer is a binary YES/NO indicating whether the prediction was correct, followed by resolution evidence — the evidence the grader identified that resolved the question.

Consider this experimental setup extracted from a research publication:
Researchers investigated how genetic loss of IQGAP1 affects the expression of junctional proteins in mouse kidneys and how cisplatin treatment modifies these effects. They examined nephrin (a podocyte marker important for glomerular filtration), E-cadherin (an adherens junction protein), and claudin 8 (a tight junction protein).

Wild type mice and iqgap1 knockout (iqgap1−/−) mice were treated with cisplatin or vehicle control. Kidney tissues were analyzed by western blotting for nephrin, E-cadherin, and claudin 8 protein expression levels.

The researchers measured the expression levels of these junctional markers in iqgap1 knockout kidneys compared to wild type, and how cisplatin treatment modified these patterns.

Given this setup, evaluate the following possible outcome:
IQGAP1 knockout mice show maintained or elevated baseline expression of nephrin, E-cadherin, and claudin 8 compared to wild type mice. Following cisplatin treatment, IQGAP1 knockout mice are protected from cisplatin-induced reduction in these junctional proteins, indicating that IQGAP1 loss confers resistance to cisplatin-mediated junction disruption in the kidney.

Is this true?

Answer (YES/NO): NO